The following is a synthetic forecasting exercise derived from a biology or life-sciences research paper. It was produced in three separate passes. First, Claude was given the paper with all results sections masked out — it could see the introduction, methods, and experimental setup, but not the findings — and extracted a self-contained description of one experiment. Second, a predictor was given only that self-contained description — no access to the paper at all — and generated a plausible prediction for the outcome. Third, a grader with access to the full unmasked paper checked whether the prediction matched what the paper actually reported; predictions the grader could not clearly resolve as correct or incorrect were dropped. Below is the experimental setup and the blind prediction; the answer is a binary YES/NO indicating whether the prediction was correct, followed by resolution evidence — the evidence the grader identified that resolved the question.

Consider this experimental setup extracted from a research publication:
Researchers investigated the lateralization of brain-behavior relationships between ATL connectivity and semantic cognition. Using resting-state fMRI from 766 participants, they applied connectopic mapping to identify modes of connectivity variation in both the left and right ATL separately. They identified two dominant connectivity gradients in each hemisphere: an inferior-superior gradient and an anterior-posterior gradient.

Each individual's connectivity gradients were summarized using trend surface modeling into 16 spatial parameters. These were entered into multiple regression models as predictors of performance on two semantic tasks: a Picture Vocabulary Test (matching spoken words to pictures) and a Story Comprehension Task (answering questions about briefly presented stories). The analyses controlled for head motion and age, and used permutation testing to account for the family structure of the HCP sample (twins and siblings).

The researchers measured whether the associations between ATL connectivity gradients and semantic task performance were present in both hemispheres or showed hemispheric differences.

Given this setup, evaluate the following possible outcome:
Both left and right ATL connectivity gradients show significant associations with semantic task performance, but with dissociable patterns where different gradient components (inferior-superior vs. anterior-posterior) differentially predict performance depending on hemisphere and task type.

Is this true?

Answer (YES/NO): NO